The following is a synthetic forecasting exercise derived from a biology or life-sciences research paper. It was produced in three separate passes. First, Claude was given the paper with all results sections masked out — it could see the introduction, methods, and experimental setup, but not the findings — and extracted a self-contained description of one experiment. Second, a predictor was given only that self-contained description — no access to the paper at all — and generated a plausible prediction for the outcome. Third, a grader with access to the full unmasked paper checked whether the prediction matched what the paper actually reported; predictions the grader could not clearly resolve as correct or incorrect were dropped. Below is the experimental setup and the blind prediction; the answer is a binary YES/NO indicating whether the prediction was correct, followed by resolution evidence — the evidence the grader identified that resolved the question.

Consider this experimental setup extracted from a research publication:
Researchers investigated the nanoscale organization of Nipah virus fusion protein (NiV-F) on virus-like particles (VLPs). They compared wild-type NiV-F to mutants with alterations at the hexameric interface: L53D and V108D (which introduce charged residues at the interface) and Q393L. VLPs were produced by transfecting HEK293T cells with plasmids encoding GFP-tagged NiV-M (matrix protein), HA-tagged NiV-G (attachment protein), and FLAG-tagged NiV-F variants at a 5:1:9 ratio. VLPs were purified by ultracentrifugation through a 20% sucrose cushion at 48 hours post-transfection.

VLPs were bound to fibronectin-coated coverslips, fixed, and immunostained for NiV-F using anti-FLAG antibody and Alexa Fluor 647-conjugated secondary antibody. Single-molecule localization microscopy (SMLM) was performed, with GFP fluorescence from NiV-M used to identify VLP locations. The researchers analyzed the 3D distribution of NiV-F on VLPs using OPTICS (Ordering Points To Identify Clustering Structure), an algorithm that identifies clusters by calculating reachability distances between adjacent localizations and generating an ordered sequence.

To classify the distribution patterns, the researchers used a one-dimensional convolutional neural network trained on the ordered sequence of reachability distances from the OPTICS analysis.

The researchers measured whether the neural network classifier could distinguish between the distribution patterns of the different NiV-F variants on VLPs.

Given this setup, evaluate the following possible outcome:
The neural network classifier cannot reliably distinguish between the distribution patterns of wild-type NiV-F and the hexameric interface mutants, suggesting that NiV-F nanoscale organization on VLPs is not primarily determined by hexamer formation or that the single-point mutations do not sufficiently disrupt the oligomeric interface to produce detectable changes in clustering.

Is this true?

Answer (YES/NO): NO